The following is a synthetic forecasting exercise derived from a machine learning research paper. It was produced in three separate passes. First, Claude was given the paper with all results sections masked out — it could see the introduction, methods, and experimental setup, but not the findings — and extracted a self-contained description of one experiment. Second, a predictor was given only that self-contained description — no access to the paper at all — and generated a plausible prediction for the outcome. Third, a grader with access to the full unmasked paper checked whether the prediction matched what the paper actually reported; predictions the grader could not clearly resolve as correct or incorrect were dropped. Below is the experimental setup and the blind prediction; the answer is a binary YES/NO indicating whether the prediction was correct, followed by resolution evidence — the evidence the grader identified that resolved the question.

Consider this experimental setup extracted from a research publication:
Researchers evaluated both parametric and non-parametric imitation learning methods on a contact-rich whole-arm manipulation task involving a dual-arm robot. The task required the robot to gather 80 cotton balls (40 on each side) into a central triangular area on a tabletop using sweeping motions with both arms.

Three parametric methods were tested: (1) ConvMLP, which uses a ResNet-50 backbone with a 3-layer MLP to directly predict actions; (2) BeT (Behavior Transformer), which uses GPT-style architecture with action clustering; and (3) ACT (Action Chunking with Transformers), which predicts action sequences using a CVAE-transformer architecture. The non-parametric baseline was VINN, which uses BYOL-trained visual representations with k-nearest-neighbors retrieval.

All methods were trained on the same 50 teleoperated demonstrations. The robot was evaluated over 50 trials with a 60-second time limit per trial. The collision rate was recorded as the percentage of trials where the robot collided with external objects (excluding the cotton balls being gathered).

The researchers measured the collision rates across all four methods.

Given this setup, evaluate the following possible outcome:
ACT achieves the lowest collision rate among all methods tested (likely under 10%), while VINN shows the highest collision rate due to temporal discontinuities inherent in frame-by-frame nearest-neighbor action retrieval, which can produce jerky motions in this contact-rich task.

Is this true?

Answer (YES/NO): NO